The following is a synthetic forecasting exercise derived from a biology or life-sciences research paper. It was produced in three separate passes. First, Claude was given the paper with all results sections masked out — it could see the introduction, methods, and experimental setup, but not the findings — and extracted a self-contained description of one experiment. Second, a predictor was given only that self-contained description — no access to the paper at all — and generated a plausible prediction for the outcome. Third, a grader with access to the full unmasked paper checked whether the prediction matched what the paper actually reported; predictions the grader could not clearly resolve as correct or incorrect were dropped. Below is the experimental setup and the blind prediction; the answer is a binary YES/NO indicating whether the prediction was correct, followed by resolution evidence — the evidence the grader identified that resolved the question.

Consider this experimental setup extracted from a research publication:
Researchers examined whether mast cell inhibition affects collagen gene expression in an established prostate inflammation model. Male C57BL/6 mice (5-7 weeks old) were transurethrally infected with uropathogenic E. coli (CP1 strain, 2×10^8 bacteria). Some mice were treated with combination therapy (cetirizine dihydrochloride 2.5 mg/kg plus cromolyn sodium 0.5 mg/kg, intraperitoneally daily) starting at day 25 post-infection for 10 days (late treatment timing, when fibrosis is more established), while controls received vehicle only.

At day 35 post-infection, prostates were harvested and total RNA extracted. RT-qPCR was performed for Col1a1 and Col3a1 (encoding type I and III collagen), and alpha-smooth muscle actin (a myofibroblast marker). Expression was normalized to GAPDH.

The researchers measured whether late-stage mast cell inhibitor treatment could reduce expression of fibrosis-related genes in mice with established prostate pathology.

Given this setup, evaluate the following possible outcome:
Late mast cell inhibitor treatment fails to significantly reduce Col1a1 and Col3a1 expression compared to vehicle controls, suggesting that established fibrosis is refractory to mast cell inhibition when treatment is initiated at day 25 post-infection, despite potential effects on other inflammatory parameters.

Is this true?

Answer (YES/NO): YES